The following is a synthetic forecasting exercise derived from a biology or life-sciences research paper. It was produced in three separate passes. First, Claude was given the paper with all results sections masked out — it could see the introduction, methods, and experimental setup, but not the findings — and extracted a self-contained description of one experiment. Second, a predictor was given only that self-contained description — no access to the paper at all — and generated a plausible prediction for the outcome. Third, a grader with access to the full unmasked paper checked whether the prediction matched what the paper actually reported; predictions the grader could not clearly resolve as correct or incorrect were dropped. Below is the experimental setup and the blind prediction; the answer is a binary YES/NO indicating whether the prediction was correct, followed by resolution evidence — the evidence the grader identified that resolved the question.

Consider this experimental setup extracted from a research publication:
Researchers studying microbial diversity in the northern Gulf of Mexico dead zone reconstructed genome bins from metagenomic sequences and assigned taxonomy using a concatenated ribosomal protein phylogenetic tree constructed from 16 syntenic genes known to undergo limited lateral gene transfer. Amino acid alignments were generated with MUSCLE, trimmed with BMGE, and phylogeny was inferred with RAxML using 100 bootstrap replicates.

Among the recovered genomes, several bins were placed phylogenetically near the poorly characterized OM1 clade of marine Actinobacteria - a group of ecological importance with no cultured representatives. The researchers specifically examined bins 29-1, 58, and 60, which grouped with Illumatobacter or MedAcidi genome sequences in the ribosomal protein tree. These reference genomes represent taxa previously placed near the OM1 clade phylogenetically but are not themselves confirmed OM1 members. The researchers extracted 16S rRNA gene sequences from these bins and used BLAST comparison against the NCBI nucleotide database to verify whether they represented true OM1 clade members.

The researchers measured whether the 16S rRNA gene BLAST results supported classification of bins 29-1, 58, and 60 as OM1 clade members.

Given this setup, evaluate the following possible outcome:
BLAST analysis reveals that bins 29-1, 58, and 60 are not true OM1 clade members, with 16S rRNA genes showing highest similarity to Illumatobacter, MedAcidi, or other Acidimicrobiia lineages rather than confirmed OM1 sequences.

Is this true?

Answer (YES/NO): NO